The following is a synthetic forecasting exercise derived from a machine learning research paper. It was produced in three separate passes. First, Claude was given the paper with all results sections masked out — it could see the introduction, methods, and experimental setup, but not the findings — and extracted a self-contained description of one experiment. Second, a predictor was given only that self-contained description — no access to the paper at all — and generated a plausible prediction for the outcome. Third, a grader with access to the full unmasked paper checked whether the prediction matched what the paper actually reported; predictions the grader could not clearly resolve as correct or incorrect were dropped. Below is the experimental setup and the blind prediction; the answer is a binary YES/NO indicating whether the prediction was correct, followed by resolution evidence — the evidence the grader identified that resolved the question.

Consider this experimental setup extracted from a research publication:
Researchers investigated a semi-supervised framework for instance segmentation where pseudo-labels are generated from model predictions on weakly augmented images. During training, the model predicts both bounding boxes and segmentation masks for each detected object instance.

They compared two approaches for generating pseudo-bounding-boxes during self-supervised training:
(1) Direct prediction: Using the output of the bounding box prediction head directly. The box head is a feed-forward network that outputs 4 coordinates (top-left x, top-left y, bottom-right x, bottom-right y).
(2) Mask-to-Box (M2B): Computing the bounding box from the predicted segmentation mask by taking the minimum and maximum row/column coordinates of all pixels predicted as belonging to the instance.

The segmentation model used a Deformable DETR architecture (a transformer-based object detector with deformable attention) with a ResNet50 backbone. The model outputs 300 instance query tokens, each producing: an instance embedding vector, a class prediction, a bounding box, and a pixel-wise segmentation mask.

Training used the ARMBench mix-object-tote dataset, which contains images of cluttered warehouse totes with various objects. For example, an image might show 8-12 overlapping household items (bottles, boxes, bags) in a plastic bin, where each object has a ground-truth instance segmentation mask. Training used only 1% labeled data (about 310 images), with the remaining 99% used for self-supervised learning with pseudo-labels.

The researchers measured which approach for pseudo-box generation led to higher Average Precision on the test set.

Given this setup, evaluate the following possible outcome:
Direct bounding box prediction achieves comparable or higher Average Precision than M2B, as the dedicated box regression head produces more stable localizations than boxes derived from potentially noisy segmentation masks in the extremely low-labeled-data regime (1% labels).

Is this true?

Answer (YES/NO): NO